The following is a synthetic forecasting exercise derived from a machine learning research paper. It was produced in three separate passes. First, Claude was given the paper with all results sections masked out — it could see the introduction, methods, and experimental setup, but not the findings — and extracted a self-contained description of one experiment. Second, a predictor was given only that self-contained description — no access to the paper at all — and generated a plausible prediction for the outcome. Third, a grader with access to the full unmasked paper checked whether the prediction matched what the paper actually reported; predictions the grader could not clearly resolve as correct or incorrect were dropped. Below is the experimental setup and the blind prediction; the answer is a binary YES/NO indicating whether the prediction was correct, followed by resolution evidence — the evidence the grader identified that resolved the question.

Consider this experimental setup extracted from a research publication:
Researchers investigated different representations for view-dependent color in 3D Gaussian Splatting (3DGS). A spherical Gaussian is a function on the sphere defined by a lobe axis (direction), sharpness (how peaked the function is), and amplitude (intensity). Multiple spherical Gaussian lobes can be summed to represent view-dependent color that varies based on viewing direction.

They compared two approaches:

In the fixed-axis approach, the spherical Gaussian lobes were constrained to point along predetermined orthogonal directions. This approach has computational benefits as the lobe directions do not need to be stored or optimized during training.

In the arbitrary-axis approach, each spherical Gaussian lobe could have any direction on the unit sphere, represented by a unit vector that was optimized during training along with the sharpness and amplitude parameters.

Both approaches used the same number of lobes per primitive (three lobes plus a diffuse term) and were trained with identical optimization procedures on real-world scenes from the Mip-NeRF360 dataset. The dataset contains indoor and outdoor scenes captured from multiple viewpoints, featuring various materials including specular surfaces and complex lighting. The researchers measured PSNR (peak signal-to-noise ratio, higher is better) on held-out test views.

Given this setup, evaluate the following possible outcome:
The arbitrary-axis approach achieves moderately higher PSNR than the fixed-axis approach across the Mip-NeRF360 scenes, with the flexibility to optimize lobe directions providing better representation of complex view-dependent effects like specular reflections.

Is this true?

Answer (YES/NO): NO